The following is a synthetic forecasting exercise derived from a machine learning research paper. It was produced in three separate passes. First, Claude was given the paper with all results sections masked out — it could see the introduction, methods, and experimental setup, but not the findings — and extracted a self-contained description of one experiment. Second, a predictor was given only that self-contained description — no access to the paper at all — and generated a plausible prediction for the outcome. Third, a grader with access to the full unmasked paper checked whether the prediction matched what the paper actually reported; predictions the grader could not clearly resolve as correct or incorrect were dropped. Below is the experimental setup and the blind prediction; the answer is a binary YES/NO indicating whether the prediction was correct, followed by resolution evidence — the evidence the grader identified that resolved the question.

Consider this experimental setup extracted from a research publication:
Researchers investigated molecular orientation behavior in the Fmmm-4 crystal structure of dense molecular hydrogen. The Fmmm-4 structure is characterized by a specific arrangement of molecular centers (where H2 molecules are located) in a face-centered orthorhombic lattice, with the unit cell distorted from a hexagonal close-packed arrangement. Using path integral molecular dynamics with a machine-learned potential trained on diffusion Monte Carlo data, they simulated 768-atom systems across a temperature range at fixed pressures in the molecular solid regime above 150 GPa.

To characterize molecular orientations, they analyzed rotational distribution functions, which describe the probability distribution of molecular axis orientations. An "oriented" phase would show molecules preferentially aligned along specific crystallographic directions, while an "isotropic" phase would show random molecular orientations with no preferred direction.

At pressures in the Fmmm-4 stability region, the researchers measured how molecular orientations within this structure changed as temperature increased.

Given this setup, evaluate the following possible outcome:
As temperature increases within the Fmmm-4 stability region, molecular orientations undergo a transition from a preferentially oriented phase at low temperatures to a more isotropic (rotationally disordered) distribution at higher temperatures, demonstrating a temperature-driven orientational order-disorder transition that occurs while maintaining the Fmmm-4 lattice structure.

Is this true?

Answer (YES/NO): YES